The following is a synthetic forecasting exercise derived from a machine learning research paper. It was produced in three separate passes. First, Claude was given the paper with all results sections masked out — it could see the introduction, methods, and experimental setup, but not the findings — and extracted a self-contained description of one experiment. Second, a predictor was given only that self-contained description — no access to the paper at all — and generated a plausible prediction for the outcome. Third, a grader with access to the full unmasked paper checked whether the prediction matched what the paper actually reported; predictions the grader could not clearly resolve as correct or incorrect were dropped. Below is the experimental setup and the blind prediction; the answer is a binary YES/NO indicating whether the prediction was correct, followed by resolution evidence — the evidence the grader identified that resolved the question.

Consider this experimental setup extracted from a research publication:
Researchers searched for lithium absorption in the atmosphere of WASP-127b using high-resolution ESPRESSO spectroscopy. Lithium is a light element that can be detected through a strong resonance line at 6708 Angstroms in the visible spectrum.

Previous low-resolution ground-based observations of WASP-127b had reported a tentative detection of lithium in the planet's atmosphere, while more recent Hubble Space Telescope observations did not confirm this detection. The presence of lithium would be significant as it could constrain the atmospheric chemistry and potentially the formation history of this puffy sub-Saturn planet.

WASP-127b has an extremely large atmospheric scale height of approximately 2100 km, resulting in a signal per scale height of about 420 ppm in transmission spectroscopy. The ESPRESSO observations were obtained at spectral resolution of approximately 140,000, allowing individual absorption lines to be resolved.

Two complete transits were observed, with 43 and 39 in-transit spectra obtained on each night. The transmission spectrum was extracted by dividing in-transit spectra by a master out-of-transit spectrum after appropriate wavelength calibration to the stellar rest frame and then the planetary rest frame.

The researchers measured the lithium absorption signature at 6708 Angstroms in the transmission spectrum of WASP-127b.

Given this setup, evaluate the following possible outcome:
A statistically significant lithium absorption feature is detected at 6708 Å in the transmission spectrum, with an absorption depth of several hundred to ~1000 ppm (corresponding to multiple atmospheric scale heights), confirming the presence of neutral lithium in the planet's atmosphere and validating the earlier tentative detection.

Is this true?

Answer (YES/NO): NO